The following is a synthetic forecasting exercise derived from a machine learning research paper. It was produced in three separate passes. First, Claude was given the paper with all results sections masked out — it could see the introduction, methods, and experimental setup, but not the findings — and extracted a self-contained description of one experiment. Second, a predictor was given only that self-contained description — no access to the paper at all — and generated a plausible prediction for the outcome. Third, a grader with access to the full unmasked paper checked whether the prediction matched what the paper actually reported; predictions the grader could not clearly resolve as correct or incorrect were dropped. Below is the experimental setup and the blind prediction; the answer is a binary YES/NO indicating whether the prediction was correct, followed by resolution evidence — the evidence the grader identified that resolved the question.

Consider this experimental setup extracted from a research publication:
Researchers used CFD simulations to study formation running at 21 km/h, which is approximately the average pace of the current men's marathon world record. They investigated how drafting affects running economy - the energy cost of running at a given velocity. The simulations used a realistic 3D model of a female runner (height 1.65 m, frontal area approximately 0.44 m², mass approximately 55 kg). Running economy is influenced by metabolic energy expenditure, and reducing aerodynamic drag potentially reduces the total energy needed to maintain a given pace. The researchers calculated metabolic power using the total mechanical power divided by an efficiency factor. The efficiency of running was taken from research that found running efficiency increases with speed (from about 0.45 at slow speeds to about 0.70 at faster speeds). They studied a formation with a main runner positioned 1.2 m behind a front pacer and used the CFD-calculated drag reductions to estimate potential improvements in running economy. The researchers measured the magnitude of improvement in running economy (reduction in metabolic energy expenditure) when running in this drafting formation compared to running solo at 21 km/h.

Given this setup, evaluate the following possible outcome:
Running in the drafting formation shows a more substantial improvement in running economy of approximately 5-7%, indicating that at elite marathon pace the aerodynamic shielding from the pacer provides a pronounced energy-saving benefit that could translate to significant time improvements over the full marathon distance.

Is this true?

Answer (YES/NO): NO